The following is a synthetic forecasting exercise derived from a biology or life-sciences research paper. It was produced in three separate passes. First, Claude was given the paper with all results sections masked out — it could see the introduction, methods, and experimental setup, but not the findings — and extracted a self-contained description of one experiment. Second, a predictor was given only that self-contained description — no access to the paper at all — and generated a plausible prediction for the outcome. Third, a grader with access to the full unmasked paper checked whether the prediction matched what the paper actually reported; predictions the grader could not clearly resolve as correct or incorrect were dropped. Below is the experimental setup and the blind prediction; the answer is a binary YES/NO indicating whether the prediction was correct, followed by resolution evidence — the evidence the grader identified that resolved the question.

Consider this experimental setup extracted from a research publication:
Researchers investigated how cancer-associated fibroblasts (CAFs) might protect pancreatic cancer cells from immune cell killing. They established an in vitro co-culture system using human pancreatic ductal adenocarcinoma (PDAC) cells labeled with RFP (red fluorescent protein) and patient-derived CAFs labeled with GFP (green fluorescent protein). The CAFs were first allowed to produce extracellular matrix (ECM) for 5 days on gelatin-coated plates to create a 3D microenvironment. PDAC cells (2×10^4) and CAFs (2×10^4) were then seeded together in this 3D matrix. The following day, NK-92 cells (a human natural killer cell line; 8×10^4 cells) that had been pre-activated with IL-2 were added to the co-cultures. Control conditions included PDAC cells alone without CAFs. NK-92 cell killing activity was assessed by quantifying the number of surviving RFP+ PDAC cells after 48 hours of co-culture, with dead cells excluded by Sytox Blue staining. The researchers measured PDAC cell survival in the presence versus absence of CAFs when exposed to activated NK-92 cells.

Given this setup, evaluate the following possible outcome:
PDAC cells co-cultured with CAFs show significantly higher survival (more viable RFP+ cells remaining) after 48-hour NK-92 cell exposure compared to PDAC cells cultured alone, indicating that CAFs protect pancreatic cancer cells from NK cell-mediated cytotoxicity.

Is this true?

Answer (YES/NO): YES